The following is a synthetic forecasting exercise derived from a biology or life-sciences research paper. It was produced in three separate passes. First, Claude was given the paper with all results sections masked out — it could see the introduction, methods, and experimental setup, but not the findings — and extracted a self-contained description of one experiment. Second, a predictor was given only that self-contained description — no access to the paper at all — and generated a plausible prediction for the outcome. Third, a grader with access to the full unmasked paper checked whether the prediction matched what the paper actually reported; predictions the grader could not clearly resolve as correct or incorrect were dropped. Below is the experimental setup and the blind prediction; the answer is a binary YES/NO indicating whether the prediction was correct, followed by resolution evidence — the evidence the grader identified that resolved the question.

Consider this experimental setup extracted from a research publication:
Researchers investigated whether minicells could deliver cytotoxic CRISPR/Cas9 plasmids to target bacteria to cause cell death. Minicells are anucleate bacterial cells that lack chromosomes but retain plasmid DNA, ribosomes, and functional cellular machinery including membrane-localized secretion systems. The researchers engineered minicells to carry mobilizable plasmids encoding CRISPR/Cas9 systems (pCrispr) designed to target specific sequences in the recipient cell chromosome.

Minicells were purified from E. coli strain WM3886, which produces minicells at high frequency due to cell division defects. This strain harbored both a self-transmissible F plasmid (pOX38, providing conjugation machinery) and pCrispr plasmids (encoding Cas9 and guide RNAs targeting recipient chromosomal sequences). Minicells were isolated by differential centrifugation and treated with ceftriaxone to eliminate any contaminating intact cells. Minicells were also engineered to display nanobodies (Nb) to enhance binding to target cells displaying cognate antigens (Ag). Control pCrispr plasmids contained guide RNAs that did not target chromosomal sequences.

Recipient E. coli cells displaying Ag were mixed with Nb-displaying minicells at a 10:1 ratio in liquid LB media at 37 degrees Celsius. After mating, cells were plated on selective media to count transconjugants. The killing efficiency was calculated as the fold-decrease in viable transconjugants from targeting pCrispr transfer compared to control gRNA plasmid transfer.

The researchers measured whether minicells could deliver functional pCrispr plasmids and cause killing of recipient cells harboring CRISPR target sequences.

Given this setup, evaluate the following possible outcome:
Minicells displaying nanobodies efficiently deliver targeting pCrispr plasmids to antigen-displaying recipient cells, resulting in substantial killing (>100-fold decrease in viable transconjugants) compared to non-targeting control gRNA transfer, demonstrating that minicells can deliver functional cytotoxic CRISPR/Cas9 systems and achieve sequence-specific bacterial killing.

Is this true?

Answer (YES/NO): NO